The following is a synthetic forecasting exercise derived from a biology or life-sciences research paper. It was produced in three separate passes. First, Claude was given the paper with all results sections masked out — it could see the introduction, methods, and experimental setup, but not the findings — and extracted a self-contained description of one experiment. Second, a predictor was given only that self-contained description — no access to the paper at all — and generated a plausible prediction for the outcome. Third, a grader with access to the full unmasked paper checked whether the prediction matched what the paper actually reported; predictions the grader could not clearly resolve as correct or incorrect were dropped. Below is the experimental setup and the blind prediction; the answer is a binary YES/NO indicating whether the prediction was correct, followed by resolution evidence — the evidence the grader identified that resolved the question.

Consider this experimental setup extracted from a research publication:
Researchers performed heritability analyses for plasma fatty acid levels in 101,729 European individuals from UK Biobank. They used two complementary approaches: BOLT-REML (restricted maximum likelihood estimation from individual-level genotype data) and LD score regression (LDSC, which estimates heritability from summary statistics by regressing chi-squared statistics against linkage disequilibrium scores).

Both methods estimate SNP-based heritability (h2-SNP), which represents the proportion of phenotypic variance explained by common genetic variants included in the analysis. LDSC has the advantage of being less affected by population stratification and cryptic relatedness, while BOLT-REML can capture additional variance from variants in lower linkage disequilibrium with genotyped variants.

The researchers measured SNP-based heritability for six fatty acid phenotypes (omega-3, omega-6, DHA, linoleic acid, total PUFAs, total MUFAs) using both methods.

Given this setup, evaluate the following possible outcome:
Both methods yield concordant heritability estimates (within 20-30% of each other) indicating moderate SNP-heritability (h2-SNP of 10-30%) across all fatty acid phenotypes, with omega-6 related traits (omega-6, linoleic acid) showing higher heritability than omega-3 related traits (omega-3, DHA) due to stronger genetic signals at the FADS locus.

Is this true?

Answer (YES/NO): NO